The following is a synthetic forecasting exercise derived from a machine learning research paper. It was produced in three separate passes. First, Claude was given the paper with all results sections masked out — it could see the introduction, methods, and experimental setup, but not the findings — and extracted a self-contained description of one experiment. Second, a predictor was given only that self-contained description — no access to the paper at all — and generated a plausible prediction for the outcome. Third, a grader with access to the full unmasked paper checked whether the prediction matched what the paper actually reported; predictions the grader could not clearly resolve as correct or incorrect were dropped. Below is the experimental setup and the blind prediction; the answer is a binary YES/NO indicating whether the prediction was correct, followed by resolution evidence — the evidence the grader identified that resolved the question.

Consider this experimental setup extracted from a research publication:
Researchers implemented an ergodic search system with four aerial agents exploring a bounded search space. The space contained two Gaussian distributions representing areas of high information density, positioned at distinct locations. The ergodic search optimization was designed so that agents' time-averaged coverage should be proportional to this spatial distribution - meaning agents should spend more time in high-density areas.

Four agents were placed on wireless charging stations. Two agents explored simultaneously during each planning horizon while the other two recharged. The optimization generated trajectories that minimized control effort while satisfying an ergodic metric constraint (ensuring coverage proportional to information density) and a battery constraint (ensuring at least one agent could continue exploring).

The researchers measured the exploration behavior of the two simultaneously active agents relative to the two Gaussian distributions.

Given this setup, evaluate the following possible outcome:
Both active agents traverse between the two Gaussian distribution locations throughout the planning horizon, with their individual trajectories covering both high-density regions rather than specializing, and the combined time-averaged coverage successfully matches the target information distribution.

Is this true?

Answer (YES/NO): YES